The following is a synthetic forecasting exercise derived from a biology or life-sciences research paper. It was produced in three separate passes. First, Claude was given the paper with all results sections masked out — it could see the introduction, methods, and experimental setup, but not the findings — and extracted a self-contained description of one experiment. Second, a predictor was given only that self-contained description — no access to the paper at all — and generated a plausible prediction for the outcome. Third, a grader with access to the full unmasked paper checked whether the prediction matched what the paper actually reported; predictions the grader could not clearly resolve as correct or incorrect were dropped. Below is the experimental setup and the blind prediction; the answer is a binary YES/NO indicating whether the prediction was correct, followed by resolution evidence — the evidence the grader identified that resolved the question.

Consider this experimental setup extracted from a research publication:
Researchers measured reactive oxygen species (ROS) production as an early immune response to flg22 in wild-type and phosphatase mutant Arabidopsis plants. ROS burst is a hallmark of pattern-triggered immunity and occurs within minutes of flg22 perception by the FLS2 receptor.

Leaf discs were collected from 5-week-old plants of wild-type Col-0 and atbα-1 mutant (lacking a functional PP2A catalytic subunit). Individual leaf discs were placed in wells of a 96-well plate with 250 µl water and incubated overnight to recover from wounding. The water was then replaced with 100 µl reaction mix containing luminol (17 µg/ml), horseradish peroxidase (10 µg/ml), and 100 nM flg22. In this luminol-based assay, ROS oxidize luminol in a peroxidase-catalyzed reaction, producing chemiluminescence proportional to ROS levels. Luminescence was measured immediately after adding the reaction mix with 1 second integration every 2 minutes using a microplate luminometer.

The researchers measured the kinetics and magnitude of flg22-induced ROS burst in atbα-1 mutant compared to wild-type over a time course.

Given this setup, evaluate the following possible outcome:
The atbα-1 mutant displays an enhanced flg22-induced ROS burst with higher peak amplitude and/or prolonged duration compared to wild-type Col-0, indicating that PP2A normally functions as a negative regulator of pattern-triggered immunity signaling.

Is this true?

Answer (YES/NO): YES